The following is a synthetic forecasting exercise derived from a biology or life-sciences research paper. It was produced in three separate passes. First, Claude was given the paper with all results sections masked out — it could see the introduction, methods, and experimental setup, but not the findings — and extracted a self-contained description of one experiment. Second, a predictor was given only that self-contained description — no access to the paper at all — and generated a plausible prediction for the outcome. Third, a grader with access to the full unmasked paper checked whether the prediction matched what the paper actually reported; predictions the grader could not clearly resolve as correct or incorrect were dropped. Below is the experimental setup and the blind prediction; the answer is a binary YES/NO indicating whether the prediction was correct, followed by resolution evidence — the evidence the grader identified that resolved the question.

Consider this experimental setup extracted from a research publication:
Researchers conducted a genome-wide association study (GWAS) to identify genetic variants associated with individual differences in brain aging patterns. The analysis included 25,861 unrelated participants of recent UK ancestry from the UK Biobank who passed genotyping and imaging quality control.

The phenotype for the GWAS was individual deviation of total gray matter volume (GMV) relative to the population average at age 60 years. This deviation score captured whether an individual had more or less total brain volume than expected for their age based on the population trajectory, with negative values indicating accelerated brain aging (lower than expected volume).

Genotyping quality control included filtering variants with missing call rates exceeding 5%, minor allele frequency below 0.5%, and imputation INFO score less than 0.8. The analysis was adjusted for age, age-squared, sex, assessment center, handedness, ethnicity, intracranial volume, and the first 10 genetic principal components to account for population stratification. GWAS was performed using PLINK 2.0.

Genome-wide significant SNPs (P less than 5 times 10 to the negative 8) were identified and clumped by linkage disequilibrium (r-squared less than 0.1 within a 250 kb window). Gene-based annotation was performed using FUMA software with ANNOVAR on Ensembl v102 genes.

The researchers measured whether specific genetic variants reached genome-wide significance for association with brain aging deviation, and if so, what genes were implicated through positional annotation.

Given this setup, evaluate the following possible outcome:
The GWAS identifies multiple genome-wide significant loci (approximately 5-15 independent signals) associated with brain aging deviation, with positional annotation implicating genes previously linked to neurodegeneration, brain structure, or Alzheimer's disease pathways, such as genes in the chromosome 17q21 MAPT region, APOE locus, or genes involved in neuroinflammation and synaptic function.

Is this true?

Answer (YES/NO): NO